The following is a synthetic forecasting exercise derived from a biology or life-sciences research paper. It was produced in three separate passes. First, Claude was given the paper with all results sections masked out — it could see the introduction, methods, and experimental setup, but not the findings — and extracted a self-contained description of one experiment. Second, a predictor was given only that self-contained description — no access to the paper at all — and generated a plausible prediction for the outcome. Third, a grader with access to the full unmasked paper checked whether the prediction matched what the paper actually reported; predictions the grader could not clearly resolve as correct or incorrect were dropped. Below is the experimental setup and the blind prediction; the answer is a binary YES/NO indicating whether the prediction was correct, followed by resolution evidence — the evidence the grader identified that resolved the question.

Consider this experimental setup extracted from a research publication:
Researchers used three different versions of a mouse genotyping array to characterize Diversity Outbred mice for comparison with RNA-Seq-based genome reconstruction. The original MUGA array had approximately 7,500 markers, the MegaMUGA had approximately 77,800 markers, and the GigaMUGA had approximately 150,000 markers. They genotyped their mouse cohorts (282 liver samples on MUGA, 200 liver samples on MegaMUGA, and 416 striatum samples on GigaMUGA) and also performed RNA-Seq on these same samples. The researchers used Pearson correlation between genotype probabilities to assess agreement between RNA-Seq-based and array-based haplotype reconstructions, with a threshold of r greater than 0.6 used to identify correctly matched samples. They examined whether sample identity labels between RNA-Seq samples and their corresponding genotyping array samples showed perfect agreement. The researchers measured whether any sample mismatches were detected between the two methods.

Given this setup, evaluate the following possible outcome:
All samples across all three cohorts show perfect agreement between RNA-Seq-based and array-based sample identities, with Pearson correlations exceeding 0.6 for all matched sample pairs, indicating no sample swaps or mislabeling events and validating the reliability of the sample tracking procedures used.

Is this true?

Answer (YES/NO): NO